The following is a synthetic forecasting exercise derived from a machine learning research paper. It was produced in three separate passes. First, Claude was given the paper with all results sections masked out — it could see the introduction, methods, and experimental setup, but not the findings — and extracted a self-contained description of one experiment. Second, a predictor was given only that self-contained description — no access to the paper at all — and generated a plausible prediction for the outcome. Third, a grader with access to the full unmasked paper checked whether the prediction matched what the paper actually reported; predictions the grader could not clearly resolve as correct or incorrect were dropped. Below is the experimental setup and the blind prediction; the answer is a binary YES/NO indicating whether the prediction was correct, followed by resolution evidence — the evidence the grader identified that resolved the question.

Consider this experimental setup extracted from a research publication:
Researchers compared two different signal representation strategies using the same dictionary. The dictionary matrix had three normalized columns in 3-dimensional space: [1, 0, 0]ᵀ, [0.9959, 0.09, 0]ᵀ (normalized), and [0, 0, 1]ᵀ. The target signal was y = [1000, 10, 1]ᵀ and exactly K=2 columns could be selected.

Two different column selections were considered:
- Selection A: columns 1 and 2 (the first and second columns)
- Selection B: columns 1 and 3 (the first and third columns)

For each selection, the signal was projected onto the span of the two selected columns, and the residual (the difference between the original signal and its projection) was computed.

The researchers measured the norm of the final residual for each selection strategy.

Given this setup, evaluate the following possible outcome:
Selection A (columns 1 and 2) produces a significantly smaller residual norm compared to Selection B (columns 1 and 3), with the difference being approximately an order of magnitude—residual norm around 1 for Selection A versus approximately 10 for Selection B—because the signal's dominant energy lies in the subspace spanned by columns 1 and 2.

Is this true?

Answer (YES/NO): YES